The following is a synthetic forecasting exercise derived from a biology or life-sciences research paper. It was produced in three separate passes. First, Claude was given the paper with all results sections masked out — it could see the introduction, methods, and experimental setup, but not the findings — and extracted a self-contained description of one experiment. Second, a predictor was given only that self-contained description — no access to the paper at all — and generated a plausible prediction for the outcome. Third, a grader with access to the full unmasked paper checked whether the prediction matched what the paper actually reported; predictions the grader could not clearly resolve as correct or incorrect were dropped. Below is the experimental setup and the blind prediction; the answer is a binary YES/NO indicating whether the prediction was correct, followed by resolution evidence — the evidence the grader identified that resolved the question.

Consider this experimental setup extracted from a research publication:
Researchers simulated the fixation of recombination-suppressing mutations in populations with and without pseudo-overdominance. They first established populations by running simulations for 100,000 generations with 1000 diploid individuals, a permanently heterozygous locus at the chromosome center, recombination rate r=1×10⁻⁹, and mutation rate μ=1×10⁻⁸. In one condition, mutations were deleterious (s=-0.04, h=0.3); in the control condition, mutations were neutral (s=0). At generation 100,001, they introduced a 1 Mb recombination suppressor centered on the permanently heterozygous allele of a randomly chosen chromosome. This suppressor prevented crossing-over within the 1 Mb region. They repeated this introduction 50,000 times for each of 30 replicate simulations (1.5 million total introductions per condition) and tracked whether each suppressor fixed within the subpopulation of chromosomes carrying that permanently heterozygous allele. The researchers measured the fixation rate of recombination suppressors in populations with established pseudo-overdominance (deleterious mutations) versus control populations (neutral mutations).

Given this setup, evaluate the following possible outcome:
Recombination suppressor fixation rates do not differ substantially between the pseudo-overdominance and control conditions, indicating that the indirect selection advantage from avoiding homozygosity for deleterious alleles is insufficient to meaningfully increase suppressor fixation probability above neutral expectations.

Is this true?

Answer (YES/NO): NO